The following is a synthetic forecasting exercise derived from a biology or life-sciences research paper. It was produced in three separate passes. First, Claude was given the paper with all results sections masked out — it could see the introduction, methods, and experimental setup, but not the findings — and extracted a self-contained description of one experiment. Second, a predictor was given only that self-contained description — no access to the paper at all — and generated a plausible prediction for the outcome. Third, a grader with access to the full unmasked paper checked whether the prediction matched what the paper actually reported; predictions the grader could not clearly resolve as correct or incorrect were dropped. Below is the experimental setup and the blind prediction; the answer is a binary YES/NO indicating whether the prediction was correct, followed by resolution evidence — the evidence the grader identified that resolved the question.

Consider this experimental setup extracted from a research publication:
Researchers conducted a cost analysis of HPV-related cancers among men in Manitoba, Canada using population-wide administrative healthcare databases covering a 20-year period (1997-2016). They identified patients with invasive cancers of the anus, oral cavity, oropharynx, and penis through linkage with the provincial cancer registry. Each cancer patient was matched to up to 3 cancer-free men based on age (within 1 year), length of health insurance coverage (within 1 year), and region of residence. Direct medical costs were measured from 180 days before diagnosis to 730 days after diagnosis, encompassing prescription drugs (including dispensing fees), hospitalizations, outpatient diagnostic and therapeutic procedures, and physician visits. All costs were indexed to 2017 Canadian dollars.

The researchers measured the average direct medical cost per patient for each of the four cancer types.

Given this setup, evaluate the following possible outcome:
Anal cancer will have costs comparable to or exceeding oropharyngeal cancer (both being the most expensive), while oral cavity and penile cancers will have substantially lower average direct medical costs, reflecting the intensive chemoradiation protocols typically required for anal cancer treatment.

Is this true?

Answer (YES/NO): NO